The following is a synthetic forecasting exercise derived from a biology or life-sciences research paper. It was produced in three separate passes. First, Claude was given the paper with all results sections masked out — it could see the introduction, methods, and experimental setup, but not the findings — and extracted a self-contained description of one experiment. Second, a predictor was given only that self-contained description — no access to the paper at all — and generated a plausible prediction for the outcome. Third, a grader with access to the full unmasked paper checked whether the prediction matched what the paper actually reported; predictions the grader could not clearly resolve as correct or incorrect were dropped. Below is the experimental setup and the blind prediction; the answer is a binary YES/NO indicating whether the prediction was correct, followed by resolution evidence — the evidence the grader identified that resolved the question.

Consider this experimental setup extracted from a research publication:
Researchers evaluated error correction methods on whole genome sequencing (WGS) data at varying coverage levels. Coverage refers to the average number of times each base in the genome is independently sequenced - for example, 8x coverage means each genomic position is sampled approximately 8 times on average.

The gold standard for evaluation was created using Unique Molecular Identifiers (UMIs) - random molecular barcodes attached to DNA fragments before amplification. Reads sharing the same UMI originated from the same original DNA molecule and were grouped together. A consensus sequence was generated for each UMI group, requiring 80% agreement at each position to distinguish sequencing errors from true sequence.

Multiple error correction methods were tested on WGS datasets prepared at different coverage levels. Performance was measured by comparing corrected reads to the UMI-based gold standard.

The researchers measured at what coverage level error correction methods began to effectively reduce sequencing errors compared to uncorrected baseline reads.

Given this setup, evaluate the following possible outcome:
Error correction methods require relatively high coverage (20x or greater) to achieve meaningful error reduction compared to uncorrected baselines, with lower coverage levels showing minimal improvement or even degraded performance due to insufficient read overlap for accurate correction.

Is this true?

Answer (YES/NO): NO